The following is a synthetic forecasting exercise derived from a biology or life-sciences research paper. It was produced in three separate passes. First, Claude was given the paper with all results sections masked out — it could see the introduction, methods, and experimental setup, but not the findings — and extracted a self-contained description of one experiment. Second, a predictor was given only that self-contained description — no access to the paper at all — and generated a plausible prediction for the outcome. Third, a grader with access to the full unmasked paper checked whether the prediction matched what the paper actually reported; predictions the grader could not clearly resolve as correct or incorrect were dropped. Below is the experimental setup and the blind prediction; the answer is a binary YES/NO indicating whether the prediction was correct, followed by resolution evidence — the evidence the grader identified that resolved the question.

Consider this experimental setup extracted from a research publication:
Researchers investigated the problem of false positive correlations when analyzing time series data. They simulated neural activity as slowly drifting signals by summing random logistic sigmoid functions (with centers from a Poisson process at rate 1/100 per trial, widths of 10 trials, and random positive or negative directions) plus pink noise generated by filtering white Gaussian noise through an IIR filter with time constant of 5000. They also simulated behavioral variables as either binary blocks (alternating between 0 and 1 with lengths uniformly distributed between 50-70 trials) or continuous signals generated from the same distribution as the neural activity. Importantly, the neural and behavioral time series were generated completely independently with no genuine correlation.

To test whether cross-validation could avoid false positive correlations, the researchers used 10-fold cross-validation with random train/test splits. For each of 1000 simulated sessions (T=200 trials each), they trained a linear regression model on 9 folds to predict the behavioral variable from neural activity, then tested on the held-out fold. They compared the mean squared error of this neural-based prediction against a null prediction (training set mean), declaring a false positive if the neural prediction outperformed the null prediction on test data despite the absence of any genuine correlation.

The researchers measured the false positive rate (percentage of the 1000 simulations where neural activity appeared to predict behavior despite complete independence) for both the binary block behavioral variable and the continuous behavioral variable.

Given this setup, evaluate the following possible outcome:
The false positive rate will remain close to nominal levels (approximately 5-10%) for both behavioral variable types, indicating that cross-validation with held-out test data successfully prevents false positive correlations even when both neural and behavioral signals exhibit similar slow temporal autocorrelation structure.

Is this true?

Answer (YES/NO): NO